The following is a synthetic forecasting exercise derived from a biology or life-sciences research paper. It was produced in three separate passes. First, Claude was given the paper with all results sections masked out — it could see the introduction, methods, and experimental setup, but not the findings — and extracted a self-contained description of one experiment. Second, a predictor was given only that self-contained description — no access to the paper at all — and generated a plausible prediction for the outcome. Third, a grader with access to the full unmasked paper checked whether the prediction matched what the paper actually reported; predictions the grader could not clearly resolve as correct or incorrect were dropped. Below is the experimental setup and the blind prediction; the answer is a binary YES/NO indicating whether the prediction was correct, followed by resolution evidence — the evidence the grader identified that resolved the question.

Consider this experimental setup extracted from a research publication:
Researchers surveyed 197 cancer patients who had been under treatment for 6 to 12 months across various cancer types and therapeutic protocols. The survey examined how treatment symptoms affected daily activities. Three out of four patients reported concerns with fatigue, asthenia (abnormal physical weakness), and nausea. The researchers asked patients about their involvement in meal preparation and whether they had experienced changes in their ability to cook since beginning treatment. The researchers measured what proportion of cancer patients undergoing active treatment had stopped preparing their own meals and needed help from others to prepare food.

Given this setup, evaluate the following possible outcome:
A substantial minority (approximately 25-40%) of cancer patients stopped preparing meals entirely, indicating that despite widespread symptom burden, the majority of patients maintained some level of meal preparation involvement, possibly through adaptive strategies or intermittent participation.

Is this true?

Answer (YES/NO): YES